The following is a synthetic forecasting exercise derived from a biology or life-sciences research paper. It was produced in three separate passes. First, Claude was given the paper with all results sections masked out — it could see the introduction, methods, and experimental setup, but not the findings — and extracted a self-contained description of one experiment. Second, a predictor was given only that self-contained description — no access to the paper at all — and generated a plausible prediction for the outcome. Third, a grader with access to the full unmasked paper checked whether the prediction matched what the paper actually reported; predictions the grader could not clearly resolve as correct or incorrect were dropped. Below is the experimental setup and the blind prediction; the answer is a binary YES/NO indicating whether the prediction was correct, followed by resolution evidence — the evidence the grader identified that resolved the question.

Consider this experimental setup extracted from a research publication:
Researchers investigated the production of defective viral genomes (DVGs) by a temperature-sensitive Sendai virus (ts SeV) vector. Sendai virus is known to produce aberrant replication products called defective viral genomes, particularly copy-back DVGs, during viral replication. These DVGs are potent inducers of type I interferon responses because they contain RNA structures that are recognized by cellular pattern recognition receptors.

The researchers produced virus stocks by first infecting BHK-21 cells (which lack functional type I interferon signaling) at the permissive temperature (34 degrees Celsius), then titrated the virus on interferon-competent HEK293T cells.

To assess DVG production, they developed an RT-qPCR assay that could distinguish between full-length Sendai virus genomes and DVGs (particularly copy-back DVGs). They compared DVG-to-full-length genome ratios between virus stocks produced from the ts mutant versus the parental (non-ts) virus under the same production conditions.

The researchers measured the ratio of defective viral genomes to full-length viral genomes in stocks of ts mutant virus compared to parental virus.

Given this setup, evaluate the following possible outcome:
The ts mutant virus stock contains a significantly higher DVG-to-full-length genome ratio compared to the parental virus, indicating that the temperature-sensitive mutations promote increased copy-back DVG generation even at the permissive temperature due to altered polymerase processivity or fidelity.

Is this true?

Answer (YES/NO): NO